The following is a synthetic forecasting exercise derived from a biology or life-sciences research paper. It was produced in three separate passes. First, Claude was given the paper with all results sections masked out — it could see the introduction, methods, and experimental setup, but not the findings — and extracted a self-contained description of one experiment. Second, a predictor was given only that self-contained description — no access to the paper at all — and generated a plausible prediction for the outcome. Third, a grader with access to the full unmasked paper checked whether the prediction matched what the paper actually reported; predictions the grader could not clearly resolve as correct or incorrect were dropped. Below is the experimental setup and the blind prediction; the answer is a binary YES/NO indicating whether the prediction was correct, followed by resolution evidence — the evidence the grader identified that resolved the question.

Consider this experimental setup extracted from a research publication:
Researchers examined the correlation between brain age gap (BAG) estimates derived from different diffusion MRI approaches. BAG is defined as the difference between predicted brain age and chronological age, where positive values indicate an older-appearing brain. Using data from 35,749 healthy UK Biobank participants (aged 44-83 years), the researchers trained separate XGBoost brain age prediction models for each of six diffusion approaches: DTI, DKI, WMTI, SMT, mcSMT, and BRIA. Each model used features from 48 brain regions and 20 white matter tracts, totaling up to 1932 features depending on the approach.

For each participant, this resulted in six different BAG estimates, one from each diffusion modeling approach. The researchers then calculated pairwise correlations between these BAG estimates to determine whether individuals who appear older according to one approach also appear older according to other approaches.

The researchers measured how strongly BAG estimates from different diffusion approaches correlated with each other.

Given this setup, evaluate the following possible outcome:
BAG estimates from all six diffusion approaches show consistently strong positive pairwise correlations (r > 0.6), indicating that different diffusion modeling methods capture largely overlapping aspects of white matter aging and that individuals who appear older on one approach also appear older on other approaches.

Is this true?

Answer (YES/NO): YES